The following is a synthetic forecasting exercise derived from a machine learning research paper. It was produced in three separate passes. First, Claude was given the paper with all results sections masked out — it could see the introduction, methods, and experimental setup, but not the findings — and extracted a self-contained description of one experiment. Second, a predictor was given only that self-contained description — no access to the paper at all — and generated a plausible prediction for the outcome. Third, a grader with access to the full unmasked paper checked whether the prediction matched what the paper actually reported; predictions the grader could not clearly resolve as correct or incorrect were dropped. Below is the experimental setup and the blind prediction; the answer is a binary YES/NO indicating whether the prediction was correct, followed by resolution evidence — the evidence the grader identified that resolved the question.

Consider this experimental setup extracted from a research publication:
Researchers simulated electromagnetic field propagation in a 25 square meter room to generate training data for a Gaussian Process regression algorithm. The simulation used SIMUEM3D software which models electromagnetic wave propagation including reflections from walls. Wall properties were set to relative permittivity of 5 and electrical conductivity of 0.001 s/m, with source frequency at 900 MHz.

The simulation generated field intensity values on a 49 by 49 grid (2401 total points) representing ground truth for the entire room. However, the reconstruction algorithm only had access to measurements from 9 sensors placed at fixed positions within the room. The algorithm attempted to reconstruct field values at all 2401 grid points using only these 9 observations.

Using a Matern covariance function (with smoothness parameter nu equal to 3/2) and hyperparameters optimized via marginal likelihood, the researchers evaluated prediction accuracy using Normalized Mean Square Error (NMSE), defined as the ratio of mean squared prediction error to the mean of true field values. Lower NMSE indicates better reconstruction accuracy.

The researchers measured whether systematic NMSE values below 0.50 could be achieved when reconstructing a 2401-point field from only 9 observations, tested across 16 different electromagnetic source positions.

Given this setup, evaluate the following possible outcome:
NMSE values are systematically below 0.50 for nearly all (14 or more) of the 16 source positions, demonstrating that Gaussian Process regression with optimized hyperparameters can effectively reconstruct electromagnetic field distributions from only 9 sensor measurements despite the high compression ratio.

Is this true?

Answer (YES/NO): YES